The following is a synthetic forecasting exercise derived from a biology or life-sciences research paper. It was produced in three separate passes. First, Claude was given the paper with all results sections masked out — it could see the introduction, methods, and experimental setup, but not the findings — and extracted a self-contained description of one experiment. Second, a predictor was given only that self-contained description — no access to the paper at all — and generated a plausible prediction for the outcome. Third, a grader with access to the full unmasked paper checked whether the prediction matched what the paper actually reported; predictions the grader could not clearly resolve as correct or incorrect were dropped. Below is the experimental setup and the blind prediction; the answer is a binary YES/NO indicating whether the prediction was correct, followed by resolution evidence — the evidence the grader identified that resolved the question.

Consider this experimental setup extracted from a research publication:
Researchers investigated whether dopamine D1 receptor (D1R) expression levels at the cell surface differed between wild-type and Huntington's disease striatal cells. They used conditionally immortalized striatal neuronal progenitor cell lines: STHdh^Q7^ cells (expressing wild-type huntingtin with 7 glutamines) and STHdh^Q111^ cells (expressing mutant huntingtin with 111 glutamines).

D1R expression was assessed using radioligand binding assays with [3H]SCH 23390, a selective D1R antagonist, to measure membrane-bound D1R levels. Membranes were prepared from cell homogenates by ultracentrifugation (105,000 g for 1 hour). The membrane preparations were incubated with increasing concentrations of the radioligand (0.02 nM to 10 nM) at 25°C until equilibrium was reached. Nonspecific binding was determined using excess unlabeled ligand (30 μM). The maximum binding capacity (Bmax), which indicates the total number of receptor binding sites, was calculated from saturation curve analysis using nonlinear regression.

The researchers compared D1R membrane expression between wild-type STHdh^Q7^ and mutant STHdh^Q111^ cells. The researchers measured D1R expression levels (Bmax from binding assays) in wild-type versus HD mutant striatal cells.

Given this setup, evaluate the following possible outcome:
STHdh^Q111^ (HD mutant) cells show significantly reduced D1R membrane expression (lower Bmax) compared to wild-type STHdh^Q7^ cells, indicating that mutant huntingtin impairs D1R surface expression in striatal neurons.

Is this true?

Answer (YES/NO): NO